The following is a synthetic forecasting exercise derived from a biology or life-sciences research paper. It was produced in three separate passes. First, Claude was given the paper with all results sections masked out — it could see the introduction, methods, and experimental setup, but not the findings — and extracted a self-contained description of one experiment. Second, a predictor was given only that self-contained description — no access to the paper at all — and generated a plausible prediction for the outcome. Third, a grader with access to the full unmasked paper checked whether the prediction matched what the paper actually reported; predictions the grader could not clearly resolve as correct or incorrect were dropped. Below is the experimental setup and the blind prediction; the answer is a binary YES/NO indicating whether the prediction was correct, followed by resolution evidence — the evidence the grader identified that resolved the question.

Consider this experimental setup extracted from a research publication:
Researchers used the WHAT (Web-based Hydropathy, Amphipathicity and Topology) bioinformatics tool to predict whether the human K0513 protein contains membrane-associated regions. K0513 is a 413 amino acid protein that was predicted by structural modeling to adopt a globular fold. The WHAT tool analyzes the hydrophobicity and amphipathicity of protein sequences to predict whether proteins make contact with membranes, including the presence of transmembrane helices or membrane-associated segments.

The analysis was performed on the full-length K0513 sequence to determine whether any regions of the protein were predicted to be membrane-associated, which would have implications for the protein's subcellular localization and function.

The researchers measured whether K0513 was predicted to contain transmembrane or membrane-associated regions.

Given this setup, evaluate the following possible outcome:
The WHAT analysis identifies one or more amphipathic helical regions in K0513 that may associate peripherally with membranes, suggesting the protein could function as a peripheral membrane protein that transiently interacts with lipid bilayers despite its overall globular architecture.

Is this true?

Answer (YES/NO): NO